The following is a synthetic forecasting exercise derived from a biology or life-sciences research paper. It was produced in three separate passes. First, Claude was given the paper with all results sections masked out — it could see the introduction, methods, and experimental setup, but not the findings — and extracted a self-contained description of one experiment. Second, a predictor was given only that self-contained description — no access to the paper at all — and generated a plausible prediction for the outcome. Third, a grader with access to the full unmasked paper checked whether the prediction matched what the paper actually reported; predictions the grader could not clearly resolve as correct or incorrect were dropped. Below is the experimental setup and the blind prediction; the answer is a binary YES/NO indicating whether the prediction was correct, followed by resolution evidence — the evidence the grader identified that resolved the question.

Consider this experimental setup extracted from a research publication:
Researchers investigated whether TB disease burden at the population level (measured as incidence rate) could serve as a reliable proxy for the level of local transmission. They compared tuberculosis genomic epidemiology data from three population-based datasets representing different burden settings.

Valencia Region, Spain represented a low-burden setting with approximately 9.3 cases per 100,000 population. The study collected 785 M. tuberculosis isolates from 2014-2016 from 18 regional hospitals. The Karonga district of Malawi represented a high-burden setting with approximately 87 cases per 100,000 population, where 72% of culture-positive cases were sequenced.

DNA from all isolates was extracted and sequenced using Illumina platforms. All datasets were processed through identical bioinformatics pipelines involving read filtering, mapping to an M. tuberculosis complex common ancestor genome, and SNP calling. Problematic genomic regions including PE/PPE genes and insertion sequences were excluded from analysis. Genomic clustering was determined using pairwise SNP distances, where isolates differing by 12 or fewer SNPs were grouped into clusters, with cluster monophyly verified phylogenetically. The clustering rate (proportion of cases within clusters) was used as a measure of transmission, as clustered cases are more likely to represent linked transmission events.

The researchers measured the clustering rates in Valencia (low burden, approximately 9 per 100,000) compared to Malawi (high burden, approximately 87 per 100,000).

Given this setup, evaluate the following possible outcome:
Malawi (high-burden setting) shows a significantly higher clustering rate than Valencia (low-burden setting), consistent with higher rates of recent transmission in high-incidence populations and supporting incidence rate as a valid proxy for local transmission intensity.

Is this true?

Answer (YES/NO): NO